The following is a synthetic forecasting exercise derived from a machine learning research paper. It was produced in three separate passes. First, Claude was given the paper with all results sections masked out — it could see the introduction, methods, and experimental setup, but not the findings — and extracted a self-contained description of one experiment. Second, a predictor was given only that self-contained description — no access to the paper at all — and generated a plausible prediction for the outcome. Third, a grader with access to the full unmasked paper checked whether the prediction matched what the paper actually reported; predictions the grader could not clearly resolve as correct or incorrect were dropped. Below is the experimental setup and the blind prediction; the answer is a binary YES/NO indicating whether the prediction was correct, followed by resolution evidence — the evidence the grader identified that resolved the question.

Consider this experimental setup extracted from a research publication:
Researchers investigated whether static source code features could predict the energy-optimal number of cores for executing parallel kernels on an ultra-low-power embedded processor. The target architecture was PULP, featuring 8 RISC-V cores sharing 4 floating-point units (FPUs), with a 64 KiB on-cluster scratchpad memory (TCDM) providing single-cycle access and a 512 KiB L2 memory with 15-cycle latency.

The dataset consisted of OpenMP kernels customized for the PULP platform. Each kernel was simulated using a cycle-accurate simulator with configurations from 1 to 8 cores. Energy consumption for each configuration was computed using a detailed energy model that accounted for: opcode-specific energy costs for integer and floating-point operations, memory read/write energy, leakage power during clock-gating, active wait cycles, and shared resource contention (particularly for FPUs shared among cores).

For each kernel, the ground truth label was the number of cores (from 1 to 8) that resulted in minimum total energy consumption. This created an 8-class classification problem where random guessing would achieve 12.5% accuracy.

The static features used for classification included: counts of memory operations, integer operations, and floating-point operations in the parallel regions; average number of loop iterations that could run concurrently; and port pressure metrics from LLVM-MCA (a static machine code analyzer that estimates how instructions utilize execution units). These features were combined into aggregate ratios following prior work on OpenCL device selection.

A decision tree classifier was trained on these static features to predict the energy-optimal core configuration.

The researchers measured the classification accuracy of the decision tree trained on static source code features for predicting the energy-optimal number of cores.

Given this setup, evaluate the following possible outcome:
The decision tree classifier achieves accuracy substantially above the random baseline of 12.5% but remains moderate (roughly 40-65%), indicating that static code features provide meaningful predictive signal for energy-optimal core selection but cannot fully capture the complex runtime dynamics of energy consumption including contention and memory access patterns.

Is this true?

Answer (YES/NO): YES